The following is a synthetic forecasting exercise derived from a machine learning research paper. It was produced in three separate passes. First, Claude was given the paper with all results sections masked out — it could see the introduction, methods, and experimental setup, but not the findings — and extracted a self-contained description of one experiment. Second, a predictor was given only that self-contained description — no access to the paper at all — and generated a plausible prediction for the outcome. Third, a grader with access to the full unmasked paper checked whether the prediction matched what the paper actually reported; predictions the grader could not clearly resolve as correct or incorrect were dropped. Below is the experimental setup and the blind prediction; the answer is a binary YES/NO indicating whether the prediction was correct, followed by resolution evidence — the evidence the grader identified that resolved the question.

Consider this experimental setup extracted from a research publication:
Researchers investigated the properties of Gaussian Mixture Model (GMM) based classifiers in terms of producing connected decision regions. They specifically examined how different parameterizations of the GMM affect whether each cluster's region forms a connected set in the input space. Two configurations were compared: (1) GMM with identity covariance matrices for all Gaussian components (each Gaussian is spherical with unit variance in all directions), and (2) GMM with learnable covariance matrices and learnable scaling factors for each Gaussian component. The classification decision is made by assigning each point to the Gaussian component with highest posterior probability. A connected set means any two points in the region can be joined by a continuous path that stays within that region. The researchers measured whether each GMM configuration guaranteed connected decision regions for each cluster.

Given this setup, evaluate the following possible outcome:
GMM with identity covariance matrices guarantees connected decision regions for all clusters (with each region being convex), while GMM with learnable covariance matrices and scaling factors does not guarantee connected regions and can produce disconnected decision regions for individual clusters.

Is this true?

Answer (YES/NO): NO